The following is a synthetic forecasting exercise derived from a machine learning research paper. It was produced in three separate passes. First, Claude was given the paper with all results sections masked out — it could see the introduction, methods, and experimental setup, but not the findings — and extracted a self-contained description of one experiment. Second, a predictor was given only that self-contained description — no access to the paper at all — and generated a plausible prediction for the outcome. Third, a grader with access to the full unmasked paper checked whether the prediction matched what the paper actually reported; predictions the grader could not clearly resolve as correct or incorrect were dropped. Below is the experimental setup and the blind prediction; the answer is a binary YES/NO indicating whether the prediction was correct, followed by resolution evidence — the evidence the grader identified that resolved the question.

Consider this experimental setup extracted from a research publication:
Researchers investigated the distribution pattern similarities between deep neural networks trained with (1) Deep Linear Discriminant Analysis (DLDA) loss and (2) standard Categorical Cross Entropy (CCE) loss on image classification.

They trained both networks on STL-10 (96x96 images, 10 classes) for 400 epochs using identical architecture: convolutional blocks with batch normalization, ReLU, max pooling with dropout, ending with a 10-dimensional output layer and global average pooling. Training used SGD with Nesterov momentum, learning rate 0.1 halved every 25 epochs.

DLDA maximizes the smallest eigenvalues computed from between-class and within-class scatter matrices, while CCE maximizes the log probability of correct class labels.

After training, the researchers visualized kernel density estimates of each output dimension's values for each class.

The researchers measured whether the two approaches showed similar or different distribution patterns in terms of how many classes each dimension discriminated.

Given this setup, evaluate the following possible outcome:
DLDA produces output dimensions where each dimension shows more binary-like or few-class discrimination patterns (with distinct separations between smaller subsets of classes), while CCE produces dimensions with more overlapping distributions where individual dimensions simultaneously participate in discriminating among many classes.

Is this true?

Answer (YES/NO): NO